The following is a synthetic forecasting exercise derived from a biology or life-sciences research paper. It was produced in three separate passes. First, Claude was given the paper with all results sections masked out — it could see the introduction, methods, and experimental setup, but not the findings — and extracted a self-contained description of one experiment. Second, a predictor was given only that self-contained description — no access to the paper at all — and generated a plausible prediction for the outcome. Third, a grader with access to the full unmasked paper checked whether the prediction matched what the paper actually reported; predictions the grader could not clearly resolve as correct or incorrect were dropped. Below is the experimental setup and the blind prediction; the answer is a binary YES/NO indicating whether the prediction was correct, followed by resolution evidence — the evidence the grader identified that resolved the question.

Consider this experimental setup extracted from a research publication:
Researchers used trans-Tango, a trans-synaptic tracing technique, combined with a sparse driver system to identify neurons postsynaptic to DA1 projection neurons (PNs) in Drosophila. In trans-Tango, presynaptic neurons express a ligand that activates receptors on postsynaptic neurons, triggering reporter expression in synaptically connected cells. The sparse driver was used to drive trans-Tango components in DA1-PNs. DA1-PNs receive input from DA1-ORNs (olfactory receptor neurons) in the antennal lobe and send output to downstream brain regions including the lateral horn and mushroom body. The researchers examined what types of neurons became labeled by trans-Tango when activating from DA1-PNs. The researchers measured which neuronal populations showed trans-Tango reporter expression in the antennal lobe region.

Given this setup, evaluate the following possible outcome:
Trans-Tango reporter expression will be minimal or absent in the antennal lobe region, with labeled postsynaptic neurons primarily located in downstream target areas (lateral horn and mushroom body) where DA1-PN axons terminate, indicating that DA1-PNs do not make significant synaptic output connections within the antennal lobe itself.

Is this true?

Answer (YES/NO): NO